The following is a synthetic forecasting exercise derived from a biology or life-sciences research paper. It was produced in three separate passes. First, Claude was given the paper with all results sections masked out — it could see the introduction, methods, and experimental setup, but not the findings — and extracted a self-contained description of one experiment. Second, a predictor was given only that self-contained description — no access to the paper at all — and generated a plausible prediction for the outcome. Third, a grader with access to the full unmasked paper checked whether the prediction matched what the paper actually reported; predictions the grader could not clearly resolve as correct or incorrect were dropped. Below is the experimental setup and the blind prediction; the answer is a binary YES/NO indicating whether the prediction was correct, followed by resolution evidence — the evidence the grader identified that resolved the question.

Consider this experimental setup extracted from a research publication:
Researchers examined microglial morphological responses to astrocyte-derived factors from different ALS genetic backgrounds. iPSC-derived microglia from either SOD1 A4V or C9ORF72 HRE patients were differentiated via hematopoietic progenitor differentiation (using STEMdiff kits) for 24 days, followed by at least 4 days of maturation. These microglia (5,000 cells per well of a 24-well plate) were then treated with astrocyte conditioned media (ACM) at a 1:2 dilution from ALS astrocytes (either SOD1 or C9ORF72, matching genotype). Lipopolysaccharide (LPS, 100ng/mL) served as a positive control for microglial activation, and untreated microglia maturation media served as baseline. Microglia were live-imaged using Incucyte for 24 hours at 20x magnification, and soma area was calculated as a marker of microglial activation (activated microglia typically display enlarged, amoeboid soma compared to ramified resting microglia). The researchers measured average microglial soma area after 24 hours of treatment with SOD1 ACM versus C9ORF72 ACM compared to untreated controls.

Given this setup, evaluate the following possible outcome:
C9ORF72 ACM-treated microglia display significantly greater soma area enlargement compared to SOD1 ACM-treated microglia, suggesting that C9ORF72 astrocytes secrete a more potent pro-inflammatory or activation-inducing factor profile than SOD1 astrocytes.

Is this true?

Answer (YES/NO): NO